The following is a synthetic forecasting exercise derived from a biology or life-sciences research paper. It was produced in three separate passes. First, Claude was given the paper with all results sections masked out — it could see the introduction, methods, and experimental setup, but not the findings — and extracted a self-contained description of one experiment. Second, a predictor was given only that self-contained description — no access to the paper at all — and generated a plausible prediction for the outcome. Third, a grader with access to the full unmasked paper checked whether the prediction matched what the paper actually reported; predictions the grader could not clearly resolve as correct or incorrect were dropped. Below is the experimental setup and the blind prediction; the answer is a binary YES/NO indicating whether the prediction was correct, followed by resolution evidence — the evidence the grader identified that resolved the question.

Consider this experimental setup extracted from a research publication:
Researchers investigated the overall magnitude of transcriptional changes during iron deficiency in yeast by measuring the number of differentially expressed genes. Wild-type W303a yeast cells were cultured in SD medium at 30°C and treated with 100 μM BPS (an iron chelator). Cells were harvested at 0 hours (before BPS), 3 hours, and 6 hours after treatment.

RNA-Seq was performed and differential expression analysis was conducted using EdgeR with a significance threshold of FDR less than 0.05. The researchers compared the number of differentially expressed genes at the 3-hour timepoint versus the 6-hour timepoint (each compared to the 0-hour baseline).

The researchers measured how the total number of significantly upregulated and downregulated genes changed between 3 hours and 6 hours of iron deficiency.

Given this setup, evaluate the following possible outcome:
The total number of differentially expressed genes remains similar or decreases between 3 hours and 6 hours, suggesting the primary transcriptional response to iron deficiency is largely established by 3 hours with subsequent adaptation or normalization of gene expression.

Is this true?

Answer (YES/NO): NO